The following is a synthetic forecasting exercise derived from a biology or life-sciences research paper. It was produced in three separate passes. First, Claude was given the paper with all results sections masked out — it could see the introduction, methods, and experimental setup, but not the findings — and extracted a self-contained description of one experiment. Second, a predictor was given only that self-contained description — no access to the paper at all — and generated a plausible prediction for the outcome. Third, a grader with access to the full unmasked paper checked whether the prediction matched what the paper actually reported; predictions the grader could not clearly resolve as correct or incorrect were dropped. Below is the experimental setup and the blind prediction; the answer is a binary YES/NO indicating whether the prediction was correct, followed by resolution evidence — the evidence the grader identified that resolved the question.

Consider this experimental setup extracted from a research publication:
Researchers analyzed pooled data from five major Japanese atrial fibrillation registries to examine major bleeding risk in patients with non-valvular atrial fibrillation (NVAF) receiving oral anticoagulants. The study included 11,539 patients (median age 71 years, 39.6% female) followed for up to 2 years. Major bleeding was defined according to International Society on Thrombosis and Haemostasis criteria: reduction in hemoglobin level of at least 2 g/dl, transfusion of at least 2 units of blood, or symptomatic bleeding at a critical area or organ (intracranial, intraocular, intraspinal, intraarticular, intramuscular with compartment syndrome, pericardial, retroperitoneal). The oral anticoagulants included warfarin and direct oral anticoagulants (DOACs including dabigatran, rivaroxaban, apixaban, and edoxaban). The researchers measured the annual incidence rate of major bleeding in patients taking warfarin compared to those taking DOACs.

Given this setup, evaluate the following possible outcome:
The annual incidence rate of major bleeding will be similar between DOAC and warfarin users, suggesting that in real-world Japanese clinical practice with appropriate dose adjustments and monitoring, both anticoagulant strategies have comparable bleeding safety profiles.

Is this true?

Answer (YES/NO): YES